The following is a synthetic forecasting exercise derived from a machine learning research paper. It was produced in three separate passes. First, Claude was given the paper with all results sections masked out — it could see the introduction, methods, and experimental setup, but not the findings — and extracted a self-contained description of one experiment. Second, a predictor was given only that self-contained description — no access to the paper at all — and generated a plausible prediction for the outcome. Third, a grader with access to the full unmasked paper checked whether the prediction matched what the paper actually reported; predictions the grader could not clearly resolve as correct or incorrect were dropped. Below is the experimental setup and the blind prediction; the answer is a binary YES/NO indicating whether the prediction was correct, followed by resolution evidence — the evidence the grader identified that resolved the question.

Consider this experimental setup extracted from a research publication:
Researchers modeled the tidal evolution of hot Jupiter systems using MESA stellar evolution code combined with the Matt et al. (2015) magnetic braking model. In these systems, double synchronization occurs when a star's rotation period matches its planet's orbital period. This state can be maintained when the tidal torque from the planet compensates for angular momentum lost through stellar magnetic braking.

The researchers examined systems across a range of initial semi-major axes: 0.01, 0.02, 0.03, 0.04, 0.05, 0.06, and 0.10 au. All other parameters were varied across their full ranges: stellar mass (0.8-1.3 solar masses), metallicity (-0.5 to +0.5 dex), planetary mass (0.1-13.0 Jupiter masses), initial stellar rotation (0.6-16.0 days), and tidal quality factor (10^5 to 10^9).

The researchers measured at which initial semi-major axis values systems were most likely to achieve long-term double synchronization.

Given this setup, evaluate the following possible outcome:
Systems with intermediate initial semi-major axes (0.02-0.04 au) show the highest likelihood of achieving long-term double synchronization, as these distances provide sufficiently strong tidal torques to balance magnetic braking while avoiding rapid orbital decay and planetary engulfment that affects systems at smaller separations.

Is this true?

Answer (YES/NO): NO